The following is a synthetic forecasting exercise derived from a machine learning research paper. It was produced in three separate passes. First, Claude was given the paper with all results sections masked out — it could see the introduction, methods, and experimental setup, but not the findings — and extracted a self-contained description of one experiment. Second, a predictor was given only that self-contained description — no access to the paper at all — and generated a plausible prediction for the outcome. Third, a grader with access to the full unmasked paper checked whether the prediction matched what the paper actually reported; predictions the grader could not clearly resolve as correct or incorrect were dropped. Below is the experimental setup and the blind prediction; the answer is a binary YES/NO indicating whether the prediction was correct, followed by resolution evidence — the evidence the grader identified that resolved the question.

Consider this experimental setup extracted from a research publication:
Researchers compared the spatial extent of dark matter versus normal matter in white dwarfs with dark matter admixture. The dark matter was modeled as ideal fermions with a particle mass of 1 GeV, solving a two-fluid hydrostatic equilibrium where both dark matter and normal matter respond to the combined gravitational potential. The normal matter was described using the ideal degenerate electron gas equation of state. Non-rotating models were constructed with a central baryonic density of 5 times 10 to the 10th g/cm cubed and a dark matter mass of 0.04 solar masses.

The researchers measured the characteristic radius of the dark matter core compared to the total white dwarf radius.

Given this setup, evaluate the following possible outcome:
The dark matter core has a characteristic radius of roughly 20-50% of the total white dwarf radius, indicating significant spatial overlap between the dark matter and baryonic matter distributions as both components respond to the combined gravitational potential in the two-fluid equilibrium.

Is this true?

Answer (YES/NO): NO